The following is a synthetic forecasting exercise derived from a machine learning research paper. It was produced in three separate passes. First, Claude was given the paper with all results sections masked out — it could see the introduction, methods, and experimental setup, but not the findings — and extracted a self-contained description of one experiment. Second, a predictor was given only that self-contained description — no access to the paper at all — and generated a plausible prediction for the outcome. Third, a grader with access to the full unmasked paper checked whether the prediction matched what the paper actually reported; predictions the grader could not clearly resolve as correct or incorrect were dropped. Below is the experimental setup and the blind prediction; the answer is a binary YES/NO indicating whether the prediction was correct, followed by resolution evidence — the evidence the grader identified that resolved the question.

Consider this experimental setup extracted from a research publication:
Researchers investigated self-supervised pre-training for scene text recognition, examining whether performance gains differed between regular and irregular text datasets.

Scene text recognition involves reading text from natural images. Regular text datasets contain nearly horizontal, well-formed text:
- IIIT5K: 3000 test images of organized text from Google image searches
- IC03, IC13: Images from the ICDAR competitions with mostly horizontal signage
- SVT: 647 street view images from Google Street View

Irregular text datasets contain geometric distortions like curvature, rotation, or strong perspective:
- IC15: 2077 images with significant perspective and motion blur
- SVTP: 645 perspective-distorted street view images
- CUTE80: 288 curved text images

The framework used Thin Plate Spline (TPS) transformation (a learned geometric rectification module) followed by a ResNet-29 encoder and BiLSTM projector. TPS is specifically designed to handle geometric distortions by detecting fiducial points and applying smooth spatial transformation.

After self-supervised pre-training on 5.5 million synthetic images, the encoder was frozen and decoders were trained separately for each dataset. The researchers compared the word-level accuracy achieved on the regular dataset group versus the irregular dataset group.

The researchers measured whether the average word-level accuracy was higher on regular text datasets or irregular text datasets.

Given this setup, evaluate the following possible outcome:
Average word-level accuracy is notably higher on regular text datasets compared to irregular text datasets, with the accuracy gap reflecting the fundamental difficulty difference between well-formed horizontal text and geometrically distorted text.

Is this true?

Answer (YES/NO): YES